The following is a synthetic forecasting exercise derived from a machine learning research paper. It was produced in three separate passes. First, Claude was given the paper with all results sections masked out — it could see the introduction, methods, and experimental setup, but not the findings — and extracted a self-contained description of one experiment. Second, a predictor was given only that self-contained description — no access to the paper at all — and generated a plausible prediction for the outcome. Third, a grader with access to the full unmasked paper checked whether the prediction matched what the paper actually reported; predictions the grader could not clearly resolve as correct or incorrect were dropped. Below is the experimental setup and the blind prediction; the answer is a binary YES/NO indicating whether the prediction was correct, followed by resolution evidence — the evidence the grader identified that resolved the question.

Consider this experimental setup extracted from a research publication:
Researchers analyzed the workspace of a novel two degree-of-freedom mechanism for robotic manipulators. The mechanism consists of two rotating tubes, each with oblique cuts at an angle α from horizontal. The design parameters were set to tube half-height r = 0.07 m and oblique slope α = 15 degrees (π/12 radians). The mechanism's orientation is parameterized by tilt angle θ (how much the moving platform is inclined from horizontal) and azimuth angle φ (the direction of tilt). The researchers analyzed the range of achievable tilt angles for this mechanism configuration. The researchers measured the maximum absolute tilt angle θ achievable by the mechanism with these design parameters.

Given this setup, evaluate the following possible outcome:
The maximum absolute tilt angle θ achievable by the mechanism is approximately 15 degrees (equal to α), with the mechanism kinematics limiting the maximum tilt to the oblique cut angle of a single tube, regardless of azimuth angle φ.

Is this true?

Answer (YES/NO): NO